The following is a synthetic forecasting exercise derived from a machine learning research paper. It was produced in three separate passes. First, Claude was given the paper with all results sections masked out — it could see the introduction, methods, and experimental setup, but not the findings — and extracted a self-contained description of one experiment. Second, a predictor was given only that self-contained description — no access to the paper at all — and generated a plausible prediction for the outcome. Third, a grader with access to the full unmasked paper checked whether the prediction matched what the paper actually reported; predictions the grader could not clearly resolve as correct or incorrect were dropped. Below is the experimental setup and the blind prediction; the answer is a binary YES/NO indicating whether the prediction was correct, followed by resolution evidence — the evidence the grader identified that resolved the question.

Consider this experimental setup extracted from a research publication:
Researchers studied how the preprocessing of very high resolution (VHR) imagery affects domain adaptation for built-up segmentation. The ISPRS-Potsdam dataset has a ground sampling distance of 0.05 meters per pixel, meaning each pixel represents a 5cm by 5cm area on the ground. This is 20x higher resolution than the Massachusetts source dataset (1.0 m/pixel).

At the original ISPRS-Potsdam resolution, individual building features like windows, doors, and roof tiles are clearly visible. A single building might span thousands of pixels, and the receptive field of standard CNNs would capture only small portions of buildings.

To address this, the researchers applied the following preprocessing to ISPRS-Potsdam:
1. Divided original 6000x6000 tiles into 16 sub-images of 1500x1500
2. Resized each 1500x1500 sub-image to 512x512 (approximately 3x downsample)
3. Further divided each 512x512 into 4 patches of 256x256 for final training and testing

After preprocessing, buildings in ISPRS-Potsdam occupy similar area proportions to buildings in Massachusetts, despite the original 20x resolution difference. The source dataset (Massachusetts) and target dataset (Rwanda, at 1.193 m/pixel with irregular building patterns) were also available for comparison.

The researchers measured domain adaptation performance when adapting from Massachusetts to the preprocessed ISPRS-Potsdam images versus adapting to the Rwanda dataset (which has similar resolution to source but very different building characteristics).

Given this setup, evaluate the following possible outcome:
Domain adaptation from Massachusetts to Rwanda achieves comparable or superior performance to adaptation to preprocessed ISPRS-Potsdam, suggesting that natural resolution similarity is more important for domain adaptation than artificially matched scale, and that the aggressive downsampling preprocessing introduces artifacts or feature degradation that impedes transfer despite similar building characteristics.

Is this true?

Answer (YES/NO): NO